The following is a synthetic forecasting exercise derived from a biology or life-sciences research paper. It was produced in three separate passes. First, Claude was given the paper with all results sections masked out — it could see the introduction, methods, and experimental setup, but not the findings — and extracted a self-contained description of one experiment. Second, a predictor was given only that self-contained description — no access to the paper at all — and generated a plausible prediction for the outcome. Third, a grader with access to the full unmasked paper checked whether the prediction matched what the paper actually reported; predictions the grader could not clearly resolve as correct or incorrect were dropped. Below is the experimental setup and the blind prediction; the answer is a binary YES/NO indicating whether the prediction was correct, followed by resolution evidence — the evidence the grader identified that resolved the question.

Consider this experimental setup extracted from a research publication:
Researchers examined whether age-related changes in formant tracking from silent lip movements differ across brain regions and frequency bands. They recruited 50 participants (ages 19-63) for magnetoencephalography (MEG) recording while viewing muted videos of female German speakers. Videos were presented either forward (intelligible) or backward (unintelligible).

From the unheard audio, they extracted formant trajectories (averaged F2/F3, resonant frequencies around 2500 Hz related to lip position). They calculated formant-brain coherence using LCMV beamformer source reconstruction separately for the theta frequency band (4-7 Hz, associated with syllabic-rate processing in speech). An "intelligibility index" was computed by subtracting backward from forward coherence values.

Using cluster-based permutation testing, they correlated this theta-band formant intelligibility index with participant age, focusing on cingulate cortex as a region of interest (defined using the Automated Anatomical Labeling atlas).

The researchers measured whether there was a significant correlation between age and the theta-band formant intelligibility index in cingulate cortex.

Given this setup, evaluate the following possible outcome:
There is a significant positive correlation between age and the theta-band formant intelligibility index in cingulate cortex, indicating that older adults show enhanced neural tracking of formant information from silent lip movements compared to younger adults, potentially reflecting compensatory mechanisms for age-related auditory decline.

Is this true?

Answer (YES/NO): NO